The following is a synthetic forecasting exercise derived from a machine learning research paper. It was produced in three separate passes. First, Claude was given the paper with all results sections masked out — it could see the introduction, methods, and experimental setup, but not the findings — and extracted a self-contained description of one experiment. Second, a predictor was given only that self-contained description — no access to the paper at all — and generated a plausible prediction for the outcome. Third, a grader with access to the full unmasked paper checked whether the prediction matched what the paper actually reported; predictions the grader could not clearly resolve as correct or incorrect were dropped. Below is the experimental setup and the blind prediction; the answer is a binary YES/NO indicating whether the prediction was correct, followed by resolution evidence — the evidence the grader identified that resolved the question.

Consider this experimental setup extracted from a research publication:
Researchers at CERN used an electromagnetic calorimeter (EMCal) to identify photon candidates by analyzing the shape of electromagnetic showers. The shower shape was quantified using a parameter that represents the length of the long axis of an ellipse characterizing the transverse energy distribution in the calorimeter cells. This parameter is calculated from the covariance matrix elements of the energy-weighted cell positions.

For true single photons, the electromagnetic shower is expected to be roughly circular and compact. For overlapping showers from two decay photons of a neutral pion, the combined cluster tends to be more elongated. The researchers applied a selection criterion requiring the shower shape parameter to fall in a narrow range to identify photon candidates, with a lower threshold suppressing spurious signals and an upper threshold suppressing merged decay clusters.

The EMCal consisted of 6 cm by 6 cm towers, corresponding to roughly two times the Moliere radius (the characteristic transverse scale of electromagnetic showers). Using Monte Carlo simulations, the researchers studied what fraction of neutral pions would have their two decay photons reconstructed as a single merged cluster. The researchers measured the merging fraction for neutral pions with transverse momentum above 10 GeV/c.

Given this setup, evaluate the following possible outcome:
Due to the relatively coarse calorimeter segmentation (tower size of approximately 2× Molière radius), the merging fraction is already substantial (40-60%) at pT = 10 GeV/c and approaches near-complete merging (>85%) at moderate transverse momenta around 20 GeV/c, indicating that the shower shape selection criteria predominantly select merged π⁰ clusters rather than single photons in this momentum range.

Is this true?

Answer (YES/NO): NO